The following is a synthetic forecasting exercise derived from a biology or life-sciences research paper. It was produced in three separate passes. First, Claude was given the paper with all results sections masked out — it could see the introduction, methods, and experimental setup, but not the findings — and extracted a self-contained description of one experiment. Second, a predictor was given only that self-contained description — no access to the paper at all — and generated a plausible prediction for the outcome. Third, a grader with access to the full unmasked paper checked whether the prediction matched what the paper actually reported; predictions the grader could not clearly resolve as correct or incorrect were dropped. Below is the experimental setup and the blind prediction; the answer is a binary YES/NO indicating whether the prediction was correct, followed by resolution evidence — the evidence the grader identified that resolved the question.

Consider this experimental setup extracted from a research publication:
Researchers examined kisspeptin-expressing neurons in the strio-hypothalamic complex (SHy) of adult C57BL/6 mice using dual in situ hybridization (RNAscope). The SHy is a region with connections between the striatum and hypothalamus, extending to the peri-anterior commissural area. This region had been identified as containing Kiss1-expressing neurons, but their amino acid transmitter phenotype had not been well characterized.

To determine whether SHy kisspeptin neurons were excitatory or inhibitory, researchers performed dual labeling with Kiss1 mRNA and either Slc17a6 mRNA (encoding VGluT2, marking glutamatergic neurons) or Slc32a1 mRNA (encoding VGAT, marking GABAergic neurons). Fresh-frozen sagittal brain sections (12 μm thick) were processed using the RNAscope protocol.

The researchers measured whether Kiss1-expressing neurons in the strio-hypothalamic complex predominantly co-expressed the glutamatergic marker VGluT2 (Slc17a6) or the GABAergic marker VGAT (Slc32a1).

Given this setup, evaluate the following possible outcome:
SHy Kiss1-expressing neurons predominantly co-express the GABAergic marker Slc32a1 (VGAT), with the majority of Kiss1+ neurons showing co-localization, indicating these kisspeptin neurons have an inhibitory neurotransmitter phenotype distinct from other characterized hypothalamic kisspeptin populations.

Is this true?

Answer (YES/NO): YES